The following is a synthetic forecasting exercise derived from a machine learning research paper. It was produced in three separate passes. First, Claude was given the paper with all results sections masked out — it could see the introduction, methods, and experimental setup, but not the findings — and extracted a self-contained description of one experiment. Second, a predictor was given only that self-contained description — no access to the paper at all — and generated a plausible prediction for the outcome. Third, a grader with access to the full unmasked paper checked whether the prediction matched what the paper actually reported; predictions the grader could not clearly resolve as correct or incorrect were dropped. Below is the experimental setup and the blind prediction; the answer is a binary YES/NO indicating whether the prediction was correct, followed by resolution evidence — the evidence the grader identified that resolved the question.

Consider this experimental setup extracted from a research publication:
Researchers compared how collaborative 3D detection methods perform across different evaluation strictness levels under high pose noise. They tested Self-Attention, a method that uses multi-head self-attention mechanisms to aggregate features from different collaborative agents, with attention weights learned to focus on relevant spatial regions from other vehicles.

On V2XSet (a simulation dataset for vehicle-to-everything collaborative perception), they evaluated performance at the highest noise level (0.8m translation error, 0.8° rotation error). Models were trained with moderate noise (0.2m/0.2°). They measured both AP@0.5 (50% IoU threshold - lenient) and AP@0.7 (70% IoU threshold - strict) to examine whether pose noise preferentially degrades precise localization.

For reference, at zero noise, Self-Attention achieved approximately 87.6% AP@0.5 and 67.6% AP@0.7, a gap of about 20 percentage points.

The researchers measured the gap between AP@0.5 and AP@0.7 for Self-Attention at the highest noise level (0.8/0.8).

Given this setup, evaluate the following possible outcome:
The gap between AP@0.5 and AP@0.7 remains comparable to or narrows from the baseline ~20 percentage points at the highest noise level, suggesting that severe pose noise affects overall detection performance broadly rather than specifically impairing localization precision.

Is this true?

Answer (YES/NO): YES